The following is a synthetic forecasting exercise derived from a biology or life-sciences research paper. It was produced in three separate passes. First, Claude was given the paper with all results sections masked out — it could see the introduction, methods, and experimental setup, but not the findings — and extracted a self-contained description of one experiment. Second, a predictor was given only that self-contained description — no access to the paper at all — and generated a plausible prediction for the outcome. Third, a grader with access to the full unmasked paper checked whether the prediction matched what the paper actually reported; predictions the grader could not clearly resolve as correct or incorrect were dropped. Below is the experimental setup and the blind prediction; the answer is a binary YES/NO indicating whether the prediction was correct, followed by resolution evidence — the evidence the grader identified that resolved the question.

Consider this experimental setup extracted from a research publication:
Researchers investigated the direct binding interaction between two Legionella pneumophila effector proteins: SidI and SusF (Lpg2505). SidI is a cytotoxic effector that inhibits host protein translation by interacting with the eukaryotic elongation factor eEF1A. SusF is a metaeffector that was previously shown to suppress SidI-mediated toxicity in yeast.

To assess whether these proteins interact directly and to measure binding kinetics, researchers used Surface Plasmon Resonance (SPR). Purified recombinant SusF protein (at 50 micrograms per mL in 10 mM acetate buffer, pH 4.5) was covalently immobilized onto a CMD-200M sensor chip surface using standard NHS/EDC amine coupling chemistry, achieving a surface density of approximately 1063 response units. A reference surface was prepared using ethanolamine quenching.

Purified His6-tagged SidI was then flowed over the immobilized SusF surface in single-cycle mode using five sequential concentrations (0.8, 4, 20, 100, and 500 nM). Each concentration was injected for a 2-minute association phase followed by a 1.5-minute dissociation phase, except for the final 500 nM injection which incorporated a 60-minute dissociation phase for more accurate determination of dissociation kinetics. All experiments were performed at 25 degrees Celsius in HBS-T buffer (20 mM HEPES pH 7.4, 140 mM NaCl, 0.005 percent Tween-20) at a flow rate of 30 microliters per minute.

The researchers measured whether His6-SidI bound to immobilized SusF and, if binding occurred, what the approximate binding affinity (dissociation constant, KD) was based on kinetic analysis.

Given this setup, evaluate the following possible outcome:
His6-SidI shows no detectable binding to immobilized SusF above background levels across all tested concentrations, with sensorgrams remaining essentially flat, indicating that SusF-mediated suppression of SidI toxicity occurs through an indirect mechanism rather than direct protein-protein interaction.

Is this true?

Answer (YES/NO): NO